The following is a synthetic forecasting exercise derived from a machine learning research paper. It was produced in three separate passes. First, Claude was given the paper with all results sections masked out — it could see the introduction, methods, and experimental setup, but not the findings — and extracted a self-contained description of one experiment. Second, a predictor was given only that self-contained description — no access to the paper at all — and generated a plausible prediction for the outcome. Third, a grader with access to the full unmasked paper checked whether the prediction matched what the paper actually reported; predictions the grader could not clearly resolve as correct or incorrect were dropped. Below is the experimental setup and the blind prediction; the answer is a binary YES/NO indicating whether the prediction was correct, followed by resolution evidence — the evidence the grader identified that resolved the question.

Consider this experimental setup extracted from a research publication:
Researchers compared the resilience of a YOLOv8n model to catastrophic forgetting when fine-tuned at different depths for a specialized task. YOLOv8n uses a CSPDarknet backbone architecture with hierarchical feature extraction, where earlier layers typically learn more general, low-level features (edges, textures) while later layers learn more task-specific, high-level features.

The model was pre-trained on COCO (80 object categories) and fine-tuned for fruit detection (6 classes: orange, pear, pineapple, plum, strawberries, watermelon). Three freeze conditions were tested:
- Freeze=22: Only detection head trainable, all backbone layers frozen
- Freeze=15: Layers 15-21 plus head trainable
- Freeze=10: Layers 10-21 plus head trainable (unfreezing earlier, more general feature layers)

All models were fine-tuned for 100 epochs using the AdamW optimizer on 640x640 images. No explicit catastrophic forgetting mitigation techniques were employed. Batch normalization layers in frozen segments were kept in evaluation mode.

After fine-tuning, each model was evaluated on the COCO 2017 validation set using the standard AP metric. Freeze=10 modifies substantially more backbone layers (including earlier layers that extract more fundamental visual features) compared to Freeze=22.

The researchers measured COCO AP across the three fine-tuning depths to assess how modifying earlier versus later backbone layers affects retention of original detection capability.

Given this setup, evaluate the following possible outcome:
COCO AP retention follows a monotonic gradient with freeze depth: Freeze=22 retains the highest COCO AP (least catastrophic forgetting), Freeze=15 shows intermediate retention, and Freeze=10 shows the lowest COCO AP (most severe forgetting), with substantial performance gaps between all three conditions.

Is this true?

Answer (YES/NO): NO